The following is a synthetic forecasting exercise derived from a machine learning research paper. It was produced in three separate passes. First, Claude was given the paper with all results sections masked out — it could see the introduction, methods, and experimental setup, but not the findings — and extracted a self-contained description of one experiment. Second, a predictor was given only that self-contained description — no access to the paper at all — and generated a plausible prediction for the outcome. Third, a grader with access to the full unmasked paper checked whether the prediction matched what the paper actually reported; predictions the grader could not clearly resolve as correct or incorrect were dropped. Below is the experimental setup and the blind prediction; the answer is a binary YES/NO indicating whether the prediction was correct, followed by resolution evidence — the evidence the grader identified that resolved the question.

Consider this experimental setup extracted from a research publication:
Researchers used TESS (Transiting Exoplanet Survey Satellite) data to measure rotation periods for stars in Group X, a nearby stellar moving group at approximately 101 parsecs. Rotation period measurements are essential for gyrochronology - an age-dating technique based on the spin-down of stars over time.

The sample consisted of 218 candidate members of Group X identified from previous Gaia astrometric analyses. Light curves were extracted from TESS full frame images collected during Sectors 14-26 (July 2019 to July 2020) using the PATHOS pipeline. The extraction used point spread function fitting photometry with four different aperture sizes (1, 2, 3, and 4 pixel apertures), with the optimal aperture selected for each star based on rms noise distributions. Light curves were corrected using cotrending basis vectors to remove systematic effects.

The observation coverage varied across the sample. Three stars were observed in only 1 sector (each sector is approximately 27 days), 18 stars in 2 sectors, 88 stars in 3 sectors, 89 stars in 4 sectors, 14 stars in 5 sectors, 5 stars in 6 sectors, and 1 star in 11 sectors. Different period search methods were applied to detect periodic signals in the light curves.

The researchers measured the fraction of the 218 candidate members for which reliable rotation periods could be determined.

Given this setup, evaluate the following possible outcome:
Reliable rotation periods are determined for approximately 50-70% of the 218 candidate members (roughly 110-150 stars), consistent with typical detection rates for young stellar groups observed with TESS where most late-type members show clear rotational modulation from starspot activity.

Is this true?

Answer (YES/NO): NO